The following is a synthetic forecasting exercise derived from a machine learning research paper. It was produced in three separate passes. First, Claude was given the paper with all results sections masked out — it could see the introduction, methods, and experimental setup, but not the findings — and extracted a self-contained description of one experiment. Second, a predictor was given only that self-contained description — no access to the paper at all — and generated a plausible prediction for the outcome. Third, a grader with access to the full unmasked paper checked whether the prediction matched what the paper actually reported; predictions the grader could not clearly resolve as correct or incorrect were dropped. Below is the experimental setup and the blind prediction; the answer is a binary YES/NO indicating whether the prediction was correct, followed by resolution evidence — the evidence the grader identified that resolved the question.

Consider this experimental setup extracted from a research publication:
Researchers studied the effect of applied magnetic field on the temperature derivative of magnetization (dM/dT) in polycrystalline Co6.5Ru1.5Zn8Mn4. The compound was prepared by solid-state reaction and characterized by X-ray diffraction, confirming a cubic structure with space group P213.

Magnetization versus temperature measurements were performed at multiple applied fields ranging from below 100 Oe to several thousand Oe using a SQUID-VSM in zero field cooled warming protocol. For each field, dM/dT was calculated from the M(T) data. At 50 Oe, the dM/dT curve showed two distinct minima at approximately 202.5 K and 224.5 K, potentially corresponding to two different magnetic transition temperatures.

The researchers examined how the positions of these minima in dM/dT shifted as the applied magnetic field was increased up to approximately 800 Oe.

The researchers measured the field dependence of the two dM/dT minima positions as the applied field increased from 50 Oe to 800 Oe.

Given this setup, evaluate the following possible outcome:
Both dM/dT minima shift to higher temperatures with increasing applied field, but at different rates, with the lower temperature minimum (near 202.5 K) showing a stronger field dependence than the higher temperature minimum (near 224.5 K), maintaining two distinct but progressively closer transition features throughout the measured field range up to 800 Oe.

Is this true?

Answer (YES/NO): NO